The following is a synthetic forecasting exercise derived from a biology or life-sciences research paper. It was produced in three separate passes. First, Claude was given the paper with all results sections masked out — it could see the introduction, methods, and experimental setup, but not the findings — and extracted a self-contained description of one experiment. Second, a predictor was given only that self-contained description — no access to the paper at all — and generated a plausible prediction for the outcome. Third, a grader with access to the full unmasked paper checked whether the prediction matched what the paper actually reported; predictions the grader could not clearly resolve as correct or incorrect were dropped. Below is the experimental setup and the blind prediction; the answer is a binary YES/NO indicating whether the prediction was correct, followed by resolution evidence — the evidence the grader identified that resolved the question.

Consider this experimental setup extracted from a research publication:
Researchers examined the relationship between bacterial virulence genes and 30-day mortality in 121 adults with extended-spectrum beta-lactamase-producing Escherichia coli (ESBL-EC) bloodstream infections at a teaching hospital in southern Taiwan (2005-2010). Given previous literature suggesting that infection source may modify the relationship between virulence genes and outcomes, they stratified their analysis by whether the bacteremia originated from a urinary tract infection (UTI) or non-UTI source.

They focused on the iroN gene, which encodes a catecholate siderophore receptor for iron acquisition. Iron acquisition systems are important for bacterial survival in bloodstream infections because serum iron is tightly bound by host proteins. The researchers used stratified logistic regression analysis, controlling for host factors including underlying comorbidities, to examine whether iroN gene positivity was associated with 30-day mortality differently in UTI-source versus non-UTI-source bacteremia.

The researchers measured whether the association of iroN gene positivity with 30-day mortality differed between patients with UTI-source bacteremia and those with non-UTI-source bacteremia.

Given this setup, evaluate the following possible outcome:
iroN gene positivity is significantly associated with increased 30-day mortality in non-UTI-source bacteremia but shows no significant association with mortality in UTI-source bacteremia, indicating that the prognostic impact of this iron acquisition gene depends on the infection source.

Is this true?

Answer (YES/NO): YES